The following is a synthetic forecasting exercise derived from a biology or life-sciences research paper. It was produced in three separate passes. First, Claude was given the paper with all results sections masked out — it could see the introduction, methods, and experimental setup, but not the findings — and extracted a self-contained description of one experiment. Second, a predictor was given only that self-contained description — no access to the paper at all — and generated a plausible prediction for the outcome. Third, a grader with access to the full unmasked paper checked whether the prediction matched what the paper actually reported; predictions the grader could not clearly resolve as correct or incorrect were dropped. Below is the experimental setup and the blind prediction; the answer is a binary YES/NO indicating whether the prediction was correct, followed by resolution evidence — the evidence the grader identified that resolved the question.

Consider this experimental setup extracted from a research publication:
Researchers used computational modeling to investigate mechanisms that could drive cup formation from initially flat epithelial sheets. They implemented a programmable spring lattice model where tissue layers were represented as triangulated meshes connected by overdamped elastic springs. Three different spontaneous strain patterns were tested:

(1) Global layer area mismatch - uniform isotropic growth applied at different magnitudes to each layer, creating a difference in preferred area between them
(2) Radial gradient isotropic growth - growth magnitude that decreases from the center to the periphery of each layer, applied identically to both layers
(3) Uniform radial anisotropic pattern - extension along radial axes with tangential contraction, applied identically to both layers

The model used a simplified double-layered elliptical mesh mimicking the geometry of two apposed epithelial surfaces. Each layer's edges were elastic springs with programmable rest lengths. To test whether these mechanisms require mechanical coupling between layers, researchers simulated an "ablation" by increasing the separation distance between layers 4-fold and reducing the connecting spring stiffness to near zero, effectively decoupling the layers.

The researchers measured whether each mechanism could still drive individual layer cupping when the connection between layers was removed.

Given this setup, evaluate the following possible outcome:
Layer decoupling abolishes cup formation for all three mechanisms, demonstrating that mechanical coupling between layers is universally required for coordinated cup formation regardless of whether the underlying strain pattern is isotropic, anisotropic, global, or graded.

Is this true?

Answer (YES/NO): NO